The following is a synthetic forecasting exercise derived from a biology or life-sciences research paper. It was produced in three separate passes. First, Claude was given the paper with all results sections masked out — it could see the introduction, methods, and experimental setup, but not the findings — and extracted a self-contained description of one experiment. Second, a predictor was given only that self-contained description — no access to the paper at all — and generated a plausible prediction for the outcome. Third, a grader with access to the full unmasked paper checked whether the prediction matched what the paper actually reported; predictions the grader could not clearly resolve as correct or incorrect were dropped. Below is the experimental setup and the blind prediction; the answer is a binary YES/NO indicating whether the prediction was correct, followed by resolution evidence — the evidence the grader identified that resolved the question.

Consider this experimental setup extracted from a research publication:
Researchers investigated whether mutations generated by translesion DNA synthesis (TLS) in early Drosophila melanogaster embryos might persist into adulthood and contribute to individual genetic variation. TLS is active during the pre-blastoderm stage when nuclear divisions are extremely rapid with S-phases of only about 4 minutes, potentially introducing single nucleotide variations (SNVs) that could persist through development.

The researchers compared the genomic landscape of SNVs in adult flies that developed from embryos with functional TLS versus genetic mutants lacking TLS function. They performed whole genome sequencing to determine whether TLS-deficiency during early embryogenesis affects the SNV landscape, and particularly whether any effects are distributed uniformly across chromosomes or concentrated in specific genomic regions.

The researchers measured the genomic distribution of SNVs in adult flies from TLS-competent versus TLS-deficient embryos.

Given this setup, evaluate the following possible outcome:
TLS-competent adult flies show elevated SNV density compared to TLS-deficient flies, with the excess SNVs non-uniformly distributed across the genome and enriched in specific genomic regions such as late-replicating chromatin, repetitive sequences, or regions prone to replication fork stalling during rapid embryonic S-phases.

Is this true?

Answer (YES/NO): YES